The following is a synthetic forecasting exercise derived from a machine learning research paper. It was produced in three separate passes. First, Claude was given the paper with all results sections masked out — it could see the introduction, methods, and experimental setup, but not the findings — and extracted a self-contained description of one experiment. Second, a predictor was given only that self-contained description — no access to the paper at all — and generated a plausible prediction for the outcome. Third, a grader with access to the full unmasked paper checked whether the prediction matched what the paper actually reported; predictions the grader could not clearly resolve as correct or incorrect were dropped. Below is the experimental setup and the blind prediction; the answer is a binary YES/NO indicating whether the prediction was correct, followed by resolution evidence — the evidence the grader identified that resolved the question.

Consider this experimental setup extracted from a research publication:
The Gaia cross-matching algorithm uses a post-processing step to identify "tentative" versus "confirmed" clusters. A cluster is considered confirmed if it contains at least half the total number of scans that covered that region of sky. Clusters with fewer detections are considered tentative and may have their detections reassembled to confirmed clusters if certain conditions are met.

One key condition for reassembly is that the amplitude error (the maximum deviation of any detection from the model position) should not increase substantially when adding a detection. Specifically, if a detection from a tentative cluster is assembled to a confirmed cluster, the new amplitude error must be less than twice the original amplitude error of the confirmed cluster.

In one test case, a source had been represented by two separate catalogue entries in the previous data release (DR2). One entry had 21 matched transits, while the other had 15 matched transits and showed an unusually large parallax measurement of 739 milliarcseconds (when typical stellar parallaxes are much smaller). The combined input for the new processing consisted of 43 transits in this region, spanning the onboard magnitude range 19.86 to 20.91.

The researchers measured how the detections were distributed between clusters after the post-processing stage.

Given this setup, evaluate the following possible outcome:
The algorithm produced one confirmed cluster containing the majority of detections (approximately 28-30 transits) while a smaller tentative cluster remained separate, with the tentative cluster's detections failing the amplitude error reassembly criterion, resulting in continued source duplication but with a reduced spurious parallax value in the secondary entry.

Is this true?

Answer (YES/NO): NO